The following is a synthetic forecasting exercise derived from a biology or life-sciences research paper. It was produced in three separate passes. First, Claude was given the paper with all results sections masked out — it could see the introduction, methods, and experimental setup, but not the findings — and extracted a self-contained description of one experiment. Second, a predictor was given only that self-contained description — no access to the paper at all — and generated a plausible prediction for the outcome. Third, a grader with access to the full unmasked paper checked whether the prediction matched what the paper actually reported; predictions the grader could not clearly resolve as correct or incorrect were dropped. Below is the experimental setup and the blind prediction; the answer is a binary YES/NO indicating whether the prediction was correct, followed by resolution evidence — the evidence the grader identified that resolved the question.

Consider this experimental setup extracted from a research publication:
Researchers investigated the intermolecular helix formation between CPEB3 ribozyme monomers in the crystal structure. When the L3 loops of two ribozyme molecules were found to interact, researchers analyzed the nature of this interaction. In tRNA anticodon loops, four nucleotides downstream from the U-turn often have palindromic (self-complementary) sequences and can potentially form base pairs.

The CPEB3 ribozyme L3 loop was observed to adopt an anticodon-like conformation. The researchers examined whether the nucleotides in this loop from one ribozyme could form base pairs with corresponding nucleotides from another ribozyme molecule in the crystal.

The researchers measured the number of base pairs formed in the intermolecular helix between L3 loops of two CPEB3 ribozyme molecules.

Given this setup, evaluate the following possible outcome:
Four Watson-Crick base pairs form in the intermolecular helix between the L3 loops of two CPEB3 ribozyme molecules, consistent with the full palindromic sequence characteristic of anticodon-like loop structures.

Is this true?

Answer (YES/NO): YES